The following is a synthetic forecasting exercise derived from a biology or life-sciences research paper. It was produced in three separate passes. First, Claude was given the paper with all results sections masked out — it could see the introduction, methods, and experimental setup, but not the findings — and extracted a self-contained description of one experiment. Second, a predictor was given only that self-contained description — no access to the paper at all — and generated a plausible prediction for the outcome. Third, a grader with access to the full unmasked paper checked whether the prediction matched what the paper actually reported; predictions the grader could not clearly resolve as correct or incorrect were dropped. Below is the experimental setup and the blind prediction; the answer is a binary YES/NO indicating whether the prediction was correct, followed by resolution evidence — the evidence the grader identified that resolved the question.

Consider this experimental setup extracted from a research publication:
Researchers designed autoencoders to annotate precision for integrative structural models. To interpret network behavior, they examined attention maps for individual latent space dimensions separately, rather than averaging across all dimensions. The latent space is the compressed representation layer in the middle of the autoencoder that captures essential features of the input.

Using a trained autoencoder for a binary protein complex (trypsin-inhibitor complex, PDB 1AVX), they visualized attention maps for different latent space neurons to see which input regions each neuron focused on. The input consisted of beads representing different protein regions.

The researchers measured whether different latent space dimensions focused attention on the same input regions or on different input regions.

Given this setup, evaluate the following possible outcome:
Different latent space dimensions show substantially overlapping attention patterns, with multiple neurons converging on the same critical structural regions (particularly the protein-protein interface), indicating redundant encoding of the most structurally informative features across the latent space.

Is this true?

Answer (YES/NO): NO